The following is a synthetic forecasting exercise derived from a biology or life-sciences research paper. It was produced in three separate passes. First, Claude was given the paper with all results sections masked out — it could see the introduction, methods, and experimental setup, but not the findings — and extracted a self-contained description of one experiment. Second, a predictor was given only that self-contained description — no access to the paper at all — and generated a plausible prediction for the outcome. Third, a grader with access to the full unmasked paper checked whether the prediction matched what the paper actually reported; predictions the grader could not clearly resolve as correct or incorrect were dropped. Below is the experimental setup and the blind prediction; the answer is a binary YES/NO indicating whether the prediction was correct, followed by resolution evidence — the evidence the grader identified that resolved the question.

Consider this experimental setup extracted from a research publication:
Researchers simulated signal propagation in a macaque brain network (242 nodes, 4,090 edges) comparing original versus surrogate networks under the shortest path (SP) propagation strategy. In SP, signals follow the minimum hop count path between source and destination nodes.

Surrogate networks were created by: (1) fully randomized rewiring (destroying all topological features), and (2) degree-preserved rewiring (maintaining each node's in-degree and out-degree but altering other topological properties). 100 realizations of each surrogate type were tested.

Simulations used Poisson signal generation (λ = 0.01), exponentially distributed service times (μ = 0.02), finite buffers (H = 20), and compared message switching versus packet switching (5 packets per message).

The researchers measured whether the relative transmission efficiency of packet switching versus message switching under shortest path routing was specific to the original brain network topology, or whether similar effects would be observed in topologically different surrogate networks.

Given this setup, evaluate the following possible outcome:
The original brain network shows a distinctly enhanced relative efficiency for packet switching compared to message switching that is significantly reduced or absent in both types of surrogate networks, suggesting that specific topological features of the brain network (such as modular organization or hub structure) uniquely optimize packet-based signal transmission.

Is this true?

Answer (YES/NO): NO